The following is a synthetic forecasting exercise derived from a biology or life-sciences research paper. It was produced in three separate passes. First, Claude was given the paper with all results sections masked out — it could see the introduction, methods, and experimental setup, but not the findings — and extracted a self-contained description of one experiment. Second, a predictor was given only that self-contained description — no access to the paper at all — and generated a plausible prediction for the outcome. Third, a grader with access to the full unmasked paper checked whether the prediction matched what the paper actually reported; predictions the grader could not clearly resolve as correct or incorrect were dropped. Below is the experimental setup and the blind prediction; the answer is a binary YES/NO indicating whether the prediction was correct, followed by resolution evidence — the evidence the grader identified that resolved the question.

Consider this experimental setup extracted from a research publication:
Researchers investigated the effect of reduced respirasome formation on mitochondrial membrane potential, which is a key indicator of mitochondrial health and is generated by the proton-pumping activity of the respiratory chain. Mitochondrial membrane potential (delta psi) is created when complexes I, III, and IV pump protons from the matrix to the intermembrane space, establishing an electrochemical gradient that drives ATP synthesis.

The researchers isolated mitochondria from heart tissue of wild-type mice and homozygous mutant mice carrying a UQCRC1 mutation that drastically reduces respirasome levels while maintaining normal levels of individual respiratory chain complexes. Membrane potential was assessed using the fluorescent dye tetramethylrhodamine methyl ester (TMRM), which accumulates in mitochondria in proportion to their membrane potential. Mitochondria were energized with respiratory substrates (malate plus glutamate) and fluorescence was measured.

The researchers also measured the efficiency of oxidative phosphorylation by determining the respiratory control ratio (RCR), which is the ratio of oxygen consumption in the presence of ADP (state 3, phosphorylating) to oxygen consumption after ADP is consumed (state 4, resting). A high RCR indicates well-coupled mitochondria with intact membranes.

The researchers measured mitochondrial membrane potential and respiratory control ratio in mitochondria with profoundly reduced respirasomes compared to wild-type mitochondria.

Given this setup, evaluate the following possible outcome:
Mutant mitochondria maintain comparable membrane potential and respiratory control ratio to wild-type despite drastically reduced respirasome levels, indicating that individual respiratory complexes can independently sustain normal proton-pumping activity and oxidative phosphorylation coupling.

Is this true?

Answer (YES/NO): YES